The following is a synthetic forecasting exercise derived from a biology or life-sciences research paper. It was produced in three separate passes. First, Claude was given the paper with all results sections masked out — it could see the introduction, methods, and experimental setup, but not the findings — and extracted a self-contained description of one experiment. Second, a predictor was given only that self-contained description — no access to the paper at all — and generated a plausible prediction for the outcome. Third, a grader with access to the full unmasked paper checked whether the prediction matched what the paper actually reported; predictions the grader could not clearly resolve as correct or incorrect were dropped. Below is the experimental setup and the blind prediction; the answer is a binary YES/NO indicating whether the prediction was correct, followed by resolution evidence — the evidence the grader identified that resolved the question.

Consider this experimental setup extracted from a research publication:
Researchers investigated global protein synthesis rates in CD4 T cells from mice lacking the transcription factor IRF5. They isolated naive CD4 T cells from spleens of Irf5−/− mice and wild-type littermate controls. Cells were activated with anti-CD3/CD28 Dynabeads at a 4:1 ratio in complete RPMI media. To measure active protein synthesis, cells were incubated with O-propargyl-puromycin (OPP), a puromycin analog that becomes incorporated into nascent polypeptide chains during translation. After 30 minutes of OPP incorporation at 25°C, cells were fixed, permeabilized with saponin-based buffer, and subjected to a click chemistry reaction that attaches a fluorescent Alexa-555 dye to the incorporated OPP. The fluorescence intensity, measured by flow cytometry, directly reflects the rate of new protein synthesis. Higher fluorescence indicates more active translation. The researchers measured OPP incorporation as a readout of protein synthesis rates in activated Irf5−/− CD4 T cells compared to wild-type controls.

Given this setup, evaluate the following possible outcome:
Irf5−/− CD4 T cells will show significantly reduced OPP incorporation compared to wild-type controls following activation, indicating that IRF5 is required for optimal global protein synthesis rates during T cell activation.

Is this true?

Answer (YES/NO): YES